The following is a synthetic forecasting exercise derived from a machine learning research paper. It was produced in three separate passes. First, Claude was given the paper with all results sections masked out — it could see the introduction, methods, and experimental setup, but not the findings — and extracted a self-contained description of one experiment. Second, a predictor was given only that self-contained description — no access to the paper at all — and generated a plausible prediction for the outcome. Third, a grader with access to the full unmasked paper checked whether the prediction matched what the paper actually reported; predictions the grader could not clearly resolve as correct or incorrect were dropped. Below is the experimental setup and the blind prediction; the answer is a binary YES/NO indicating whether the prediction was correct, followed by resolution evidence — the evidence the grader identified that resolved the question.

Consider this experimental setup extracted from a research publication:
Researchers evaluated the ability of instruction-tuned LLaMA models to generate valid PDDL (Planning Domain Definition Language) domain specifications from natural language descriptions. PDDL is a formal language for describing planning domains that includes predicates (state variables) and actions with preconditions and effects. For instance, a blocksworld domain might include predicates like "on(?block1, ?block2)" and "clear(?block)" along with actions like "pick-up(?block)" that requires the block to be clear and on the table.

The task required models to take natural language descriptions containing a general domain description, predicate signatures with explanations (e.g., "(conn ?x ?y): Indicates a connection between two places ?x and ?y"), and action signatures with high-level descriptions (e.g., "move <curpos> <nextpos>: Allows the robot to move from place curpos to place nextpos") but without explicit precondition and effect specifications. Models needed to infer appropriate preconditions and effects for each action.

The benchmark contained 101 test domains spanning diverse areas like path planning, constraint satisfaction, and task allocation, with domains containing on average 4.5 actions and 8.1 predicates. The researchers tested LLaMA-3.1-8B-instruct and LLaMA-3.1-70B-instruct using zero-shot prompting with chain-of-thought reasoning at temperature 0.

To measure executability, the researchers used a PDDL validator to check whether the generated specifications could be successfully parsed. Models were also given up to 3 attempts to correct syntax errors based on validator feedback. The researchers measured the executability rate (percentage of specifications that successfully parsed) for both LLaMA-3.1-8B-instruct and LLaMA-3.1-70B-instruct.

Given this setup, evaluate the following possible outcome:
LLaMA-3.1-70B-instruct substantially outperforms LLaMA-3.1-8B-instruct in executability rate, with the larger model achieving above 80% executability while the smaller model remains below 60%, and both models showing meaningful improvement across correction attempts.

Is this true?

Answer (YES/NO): NO